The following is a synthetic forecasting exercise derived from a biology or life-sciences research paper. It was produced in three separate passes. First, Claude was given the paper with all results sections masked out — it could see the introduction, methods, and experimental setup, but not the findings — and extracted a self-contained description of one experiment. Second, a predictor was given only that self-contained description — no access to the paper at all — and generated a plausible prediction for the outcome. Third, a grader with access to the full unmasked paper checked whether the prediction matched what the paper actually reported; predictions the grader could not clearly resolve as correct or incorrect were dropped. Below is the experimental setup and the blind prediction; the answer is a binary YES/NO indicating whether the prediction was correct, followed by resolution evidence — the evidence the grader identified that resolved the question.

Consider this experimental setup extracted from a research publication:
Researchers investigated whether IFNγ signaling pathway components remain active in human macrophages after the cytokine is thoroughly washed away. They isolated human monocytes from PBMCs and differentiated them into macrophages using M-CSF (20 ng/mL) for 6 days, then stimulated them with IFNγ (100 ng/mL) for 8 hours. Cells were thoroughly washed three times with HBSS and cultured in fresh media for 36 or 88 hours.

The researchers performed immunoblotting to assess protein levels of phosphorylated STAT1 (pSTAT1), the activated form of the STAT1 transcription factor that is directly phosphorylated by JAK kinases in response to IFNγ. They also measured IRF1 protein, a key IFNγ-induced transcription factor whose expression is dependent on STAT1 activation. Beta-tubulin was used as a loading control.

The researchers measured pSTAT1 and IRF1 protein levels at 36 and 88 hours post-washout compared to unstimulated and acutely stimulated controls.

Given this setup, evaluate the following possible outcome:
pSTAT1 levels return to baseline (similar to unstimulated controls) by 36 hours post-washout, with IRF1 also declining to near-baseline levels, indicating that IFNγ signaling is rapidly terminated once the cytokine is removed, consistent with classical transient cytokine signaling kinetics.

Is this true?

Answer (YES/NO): NO